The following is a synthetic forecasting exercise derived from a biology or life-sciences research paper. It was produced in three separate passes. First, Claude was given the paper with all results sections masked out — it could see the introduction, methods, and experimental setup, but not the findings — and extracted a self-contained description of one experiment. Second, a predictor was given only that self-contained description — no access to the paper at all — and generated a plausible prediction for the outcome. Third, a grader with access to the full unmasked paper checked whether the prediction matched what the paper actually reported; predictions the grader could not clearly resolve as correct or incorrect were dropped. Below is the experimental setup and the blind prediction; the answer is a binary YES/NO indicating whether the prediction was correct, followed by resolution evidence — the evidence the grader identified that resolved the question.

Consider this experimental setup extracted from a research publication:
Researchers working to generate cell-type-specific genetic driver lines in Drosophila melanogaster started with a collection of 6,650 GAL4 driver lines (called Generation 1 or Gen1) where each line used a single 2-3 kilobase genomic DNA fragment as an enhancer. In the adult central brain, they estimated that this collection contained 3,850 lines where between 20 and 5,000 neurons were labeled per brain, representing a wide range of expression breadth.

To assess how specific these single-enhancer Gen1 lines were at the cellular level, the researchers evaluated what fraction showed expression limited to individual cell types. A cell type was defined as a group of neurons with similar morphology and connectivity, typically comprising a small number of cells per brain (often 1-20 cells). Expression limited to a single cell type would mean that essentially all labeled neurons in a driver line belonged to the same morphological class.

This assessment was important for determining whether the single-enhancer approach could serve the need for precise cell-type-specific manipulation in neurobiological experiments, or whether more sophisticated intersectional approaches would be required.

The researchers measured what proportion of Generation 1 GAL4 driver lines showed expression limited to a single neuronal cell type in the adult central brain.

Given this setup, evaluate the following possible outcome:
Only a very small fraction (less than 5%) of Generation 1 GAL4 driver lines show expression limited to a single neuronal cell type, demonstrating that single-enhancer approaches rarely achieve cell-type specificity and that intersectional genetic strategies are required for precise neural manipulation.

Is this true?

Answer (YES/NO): YES